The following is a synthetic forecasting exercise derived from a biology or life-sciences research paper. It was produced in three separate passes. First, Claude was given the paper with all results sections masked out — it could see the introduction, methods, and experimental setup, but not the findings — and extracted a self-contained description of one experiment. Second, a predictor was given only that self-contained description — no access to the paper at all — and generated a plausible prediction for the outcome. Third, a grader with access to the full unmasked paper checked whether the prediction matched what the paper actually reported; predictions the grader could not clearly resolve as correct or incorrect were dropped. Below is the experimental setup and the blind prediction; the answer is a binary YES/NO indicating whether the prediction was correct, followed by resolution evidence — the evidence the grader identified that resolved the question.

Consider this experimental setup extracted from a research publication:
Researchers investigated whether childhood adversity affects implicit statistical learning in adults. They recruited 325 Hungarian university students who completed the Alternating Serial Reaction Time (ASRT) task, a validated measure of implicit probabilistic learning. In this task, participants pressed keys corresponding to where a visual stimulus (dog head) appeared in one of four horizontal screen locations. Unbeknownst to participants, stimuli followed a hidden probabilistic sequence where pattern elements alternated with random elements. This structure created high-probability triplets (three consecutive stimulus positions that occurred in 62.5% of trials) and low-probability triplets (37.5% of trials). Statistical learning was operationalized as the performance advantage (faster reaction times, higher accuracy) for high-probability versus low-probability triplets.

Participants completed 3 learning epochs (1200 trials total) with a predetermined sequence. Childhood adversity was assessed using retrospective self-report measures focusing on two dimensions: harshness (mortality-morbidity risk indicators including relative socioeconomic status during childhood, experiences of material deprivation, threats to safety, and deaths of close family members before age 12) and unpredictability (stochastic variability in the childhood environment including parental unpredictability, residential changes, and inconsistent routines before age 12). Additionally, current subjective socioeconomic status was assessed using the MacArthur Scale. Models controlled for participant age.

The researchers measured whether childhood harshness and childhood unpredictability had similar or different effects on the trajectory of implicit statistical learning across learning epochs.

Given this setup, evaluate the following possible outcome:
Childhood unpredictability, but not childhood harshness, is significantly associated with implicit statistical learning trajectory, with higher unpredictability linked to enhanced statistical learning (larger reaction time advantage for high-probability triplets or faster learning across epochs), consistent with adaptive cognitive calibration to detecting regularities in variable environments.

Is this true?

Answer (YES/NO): YES